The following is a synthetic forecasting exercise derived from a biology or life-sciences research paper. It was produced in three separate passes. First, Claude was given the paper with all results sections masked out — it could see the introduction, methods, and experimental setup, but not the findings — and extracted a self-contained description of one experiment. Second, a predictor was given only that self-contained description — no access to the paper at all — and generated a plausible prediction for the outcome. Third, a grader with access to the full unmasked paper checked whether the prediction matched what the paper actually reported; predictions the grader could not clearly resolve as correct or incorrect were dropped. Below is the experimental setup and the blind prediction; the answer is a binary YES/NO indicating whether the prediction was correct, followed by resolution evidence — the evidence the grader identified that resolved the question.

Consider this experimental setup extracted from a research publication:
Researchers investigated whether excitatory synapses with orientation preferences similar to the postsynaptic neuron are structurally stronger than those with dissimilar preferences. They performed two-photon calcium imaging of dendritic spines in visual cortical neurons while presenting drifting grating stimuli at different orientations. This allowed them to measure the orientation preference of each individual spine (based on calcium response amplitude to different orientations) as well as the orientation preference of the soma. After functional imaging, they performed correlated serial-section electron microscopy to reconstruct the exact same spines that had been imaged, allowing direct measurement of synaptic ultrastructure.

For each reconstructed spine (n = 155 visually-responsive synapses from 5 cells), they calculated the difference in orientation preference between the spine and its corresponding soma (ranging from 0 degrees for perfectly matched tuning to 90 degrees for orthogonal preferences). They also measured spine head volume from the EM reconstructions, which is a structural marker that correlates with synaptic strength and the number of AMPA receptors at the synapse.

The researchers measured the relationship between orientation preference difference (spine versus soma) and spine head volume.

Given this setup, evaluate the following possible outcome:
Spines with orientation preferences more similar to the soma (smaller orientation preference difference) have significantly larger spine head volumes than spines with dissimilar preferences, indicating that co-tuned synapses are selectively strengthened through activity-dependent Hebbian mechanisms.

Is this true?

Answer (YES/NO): NO